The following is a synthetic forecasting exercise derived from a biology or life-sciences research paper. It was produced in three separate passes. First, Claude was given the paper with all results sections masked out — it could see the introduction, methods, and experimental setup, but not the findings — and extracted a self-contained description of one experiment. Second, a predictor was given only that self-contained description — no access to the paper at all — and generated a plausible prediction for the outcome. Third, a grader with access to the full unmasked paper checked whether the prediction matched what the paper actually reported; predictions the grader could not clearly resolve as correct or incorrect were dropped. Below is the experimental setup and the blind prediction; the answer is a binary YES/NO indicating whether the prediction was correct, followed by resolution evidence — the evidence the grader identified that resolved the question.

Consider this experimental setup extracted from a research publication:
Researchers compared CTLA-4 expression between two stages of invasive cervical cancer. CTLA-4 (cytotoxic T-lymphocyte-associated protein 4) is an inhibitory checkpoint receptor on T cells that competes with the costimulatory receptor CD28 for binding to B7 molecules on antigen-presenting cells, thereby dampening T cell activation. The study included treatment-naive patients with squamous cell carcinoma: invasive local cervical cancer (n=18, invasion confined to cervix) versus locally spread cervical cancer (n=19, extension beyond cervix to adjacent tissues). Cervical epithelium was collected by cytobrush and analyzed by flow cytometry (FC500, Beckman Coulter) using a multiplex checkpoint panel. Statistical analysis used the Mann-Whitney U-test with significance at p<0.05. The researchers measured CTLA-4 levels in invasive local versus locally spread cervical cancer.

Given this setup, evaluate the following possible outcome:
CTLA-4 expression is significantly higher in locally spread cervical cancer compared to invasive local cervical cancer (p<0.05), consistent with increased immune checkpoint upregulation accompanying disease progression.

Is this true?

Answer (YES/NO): NO